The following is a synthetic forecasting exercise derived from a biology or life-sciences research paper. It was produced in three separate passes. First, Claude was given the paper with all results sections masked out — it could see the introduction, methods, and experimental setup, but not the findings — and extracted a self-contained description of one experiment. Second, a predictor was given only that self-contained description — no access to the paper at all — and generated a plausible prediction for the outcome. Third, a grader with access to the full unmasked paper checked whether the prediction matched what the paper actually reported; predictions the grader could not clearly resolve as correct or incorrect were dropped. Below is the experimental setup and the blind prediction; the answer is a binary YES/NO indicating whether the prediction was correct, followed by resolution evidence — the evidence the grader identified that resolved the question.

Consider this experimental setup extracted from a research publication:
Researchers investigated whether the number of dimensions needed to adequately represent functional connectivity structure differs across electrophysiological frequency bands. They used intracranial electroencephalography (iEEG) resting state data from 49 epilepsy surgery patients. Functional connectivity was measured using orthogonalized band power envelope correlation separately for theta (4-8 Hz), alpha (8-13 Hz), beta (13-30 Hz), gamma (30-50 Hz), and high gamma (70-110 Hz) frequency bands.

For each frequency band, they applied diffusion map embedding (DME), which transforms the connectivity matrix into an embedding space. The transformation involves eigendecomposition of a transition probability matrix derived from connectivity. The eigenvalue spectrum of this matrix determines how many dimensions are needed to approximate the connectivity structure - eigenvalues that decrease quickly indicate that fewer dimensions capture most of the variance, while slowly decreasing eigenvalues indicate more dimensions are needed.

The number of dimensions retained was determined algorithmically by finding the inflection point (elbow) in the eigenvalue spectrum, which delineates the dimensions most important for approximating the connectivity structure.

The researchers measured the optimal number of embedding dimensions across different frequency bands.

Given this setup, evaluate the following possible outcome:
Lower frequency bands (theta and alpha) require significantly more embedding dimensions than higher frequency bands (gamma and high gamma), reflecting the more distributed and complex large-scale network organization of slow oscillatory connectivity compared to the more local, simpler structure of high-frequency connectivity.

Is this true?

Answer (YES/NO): NO